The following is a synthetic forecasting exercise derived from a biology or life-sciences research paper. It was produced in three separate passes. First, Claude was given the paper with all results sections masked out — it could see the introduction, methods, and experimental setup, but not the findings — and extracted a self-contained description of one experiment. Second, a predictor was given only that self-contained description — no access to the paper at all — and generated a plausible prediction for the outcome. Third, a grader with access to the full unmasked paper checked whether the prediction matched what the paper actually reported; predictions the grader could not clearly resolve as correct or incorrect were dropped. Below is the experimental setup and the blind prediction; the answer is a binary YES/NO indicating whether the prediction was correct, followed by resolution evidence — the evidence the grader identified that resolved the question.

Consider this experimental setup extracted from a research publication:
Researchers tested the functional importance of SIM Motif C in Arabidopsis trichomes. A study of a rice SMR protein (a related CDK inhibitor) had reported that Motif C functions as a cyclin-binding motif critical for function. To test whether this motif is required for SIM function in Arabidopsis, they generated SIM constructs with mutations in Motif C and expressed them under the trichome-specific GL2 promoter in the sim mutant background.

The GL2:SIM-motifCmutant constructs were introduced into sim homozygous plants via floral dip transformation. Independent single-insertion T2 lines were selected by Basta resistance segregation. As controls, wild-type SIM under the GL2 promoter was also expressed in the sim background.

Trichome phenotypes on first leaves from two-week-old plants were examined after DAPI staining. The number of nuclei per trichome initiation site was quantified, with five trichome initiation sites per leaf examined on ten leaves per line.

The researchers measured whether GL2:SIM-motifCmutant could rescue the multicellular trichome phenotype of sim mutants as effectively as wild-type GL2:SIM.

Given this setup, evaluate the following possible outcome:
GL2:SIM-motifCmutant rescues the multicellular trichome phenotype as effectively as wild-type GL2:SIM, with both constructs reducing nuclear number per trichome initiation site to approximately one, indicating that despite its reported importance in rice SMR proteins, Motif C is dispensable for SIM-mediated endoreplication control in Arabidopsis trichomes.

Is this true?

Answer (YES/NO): YES